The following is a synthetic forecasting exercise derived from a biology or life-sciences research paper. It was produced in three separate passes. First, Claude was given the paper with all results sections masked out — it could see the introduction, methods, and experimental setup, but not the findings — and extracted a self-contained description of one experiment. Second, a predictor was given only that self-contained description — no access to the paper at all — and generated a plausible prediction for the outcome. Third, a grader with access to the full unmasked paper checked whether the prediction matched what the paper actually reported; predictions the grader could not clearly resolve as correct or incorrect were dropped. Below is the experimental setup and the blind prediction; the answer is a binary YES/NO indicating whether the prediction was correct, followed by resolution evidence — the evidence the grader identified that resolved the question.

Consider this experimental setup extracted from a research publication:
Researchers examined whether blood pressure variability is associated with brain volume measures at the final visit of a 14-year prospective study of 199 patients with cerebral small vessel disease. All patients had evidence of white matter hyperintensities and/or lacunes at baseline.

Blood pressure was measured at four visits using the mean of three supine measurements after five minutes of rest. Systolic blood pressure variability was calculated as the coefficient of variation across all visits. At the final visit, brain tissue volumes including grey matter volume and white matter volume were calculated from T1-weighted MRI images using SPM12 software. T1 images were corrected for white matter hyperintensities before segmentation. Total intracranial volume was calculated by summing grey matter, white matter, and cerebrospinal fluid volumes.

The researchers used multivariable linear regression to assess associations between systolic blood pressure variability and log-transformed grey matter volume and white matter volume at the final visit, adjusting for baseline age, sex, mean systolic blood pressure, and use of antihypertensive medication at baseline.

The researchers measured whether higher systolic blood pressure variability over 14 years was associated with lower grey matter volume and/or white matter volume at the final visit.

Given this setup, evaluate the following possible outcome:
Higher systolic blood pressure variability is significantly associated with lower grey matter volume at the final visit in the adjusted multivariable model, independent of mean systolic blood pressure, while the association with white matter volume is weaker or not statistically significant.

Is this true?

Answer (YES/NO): NO